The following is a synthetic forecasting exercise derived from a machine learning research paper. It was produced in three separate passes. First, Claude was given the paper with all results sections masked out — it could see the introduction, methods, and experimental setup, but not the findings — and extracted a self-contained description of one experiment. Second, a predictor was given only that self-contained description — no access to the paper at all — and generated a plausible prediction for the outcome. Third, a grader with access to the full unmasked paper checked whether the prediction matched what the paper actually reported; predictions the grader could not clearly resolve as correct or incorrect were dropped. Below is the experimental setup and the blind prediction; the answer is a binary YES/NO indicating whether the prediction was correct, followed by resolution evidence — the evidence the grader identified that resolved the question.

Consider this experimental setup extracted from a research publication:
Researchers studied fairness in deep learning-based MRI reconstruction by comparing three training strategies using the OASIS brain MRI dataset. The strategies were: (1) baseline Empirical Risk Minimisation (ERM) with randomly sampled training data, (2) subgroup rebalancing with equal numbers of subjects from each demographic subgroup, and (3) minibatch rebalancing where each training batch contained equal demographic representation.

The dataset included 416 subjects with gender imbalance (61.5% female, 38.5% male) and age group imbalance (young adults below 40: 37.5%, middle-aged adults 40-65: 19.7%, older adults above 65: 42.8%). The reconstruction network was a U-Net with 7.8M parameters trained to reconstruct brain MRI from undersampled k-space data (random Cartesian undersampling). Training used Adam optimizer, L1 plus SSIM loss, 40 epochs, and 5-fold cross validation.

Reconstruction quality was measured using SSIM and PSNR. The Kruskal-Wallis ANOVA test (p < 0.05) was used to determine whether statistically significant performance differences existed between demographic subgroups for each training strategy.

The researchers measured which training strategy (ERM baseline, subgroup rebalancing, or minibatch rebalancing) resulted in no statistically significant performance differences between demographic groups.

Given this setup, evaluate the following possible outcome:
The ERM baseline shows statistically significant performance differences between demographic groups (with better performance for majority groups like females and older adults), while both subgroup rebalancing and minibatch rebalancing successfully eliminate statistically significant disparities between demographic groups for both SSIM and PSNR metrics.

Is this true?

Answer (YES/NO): NO